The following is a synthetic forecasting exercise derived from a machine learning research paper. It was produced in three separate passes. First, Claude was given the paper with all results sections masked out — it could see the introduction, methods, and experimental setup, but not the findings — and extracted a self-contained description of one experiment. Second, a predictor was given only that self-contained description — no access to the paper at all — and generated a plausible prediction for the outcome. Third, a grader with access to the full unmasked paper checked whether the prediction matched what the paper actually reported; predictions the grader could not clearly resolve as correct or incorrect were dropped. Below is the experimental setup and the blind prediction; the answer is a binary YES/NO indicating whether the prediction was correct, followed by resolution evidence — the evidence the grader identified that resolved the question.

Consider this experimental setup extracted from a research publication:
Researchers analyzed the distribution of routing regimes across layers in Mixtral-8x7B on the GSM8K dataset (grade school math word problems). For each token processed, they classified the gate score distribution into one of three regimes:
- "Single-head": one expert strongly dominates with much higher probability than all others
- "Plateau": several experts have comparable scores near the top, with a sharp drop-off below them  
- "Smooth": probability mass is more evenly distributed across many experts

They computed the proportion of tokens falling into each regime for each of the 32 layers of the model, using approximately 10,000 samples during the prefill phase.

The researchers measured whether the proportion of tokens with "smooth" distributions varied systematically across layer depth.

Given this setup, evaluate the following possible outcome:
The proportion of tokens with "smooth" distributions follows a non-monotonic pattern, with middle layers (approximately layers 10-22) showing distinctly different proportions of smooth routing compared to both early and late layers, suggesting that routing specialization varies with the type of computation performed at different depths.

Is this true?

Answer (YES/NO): YES